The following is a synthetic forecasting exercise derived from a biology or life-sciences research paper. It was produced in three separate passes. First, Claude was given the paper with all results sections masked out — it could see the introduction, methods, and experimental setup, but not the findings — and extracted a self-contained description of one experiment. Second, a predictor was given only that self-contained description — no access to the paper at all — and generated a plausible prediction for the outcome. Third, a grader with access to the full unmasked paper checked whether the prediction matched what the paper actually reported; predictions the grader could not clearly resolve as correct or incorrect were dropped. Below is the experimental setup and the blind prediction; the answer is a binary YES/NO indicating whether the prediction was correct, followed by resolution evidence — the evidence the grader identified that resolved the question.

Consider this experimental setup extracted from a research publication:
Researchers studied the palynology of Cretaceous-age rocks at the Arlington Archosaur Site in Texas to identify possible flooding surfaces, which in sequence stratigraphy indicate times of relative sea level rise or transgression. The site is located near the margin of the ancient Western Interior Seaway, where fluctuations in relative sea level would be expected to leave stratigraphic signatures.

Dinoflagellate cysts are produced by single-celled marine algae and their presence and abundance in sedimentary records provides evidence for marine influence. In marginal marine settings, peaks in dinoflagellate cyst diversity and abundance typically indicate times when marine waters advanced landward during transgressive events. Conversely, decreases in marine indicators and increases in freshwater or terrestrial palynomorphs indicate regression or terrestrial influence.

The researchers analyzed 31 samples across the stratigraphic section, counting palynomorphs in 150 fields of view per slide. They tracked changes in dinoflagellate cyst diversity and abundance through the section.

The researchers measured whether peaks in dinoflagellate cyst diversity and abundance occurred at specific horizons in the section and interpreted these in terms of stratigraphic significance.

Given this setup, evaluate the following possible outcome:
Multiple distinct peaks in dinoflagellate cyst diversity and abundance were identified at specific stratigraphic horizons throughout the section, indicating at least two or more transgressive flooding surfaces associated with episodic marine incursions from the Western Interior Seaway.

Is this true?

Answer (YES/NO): YES